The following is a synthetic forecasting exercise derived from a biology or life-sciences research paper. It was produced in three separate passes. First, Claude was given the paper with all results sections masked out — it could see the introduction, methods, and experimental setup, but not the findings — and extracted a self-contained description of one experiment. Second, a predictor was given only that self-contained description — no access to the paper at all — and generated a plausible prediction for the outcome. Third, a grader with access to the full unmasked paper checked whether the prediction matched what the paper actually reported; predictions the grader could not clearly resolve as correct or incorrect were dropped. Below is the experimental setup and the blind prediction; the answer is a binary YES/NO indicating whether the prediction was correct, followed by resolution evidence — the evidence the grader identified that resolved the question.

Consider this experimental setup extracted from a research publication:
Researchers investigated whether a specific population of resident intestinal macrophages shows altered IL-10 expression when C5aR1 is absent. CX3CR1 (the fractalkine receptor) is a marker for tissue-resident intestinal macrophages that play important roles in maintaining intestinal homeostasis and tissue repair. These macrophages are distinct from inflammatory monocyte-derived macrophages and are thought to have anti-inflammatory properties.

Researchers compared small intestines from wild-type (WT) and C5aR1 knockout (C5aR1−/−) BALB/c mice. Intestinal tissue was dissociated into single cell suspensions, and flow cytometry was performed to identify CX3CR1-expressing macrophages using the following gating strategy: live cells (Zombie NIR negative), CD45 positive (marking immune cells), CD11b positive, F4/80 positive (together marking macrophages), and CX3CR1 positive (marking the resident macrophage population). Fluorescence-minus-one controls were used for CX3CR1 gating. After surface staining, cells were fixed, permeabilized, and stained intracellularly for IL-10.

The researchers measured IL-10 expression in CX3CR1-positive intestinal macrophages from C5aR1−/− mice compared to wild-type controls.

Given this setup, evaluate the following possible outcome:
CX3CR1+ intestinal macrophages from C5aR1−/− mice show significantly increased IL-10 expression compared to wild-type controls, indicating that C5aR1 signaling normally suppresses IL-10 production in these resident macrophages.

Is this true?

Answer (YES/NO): YES